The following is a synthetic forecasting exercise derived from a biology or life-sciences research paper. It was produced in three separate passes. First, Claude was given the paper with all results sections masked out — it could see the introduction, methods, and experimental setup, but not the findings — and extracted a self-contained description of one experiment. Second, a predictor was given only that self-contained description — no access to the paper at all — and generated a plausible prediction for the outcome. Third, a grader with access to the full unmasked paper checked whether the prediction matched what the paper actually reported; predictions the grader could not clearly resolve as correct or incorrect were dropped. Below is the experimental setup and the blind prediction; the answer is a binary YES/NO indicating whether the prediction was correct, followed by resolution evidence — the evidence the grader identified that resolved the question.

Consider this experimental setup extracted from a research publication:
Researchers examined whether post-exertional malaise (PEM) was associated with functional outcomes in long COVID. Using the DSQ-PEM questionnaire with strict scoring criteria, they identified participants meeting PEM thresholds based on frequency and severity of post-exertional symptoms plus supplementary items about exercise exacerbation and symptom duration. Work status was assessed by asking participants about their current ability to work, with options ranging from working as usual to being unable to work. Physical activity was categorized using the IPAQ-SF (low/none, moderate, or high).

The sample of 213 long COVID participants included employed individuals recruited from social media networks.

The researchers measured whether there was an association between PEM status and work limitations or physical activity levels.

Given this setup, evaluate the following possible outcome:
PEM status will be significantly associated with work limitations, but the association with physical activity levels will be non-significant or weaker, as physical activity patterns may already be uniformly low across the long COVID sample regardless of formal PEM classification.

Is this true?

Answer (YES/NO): NO